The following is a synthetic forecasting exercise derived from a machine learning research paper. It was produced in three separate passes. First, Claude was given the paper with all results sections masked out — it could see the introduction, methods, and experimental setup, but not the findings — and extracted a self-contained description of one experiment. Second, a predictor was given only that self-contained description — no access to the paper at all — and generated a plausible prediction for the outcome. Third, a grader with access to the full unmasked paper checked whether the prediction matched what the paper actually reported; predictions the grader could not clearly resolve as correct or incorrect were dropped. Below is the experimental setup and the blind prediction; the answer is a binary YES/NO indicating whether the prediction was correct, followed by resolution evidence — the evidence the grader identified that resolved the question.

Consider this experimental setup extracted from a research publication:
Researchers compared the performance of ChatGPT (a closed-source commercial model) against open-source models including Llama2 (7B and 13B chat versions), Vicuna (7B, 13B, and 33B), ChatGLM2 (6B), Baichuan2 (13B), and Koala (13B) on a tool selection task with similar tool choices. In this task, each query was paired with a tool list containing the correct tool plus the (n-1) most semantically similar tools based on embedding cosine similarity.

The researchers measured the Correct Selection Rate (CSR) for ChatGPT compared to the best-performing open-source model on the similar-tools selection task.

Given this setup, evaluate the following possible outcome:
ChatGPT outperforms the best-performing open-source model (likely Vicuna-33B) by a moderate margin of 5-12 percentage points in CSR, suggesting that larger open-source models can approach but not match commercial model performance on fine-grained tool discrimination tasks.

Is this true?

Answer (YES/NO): NO